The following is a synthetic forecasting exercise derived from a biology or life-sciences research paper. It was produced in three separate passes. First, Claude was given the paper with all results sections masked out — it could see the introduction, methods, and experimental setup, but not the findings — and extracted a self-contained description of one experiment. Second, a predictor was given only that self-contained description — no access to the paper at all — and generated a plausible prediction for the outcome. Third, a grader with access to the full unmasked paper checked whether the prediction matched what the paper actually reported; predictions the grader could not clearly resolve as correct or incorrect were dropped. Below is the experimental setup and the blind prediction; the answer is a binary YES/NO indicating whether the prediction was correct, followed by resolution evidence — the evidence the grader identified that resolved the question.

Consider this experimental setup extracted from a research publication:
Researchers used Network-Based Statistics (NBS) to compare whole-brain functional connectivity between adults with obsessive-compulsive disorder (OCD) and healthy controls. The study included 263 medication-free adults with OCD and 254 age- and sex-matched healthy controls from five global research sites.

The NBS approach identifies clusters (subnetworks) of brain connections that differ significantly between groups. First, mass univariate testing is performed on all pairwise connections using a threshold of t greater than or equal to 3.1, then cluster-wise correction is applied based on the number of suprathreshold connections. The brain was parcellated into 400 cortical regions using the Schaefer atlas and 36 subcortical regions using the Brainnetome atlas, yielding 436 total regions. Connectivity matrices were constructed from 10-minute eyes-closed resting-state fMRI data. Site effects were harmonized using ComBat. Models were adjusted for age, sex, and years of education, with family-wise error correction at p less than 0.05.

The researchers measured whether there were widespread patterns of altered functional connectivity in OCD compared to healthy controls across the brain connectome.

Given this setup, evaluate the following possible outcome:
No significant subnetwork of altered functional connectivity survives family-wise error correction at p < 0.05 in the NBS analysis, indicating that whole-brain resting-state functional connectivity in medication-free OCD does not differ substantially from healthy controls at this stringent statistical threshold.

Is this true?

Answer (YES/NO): NO